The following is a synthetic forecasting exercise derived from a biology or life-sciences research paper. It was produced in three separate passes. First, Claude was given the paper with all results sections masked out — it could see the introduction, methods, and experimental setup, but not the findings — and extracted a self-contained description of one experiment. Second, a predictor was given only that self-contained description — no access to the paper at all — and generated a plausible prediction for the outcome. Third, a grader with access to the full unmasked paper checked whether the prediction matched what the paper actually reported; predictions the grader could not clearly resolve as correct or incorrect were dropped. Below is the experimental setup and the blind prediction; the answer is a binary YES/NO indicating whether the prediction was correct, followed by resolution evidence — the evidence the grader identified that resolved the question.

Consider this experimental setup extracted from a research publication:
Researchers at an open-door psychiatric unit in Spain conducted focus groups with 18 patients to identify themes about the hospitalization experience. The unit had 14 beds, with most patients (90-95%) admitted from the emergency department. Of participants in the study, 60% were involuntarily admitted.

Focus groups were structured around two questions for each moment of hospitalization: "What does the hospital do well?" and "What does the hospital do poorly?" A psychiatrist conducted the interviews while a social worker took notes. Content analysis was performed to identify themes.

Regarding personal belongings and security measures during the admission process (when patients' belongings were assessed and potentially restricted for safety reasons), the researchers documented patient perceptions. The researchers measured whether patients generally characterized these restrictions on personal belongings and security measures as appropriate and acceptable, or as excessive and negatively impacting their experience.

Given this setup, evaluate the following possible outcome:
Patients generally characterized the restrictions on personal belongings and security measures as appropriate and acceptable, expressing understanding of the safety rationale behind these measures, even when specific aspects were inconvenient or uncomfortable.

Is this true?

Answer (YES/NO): NO